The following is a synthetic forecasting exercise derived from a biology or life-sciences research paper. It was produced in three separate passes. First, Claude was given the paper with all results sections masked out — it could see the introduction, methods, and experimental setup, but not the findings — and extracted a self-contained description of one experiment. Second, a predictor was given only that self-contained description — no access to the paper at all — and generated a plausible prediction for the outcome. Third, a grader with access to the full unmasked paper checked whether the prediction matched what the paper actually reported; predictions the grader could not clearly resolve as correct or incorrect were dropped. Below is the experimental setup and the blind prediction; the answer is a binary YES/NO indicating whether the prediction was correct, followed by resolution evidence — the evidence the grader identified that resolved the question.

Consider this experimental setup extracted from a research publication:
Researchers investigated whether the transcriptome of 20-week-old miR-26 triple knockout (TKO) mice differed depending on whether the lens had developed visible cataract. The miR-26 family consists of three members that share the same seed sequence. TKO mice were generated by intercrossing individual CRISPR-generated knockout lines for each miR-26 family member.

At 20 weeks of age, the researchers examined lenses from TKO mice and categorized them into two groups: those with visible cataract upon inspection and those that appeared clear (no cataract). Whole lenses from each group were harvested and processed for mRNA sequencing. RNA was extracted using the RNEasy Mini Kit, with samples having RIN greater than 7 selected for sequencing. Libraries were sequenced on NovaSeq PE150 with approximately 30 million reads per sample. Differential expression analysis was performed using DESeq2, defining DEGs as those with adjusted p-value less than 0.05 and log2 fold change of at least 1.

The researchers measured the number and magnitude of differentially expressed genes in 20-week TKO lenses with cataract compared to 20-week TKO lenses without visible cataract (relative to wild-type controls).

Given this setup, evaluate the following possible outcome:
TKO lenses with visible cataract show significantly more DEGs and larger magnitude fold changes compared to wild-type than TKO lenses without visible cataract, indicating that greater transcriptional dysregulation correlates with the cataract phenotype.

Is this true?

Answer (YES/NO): YES